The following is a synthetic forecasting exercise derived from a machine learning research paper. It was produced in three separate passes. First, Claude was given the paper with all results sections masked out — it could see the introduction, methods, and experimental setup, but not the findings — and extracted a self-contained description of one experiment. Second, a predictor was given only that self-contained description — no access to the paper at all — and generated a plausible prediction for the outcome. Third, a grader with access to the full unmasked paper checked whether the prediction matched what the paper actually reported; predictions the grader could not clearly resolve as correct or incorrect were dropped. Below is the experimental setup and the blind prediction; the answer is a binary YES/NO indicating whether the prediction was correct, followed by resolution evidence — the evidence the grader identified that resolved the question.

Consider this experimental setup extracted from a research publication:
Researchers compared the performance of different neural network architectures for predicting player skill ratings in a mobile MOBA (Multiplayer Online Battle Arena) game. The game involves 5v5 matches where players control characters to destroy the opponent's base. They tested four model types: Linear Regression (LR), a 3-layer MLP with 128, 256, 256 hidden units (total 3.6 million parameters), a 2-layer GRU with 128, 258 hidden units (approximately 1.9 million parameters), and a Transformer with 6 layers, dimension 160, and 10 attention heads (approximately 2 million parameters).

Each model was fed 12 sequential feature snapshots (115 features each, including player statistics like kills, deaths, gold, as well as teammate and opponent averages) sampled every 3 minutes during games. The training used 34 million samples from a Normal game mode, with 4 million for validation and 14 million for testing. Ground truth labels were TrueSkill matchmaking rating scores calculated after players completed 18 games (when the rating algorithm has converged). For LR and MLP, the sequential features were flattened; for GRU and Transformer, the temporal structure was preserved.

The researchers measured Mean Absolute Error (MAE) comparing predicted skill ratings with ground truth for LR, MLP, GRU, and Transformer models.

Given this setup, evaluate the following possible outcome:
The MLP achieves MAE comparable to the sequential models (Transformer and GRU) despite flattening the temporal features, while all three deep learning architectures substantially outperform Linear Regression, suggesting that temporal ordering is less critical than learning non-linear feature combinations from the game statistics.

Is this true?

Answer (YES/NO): NO